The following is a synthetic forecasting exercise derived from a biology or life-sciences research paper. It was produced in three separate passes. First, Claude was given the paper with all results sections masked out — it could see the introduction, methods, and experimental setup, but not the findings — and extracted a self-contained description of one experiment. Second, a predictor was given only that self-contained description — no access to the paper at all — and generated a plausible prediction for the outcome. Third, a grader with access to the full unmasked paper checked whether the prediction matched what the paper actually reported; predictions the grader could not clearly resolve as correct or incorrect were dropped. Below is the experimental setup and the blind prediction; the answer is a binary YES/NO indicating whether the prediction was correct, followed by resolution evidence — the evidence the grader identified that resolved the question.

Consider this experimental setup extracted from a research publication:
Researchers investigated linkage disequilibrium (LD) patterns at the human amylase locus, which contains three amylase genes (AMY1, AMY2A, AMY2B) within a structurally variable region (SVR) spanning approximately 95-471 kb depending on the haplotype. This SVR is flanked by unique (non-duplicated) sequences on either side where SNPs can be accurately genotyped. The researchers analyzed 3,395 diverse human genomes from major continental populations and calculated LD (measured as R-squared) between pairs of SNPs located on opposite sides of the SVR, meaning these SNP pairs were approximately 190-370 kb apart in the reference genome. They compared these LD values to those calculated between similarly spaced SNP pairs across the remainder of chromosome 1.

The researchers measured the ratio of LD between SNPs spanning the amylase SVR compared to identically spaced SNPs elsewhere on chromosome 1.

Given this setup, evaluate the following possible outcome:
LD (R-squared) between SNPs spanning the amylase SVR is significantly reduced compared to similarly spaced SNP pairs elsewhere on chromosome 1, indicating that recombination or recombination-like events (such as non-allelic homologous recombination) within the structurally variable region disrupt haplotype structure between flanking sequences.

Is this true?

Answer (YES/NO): NO